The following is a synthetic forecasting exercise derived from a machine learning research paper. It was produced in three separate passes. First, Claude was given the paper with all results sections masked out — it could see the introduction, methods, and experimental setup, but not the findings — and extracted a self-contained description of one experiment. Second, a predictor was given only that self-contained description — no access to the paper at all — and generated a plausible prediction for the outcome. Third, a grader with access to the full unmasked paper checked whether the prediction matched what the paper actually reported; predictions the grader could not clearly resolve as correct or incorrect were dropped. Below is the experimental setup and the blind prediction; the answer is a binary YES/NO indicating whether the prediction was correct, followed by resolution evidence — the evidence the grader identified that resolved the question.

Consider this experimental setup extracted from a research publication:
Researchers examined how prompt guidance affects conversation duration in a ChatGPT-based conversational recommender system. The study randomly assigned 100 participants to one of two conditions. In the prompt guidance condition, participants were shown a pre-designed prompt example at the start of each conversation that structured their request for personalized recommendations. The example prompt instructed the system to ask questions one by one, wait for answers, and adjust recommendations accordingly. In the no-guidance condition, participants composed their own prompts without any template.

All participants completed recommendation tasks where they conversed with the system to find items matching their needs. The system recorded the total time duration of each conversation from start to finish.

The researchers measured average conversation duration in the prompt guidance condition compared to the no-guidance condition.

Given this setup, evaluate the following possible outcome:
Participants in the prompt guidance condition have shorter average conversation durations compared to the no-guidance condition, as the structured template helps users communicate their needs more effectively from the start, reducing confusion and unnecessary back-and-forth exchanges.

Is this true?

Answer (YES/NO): NO